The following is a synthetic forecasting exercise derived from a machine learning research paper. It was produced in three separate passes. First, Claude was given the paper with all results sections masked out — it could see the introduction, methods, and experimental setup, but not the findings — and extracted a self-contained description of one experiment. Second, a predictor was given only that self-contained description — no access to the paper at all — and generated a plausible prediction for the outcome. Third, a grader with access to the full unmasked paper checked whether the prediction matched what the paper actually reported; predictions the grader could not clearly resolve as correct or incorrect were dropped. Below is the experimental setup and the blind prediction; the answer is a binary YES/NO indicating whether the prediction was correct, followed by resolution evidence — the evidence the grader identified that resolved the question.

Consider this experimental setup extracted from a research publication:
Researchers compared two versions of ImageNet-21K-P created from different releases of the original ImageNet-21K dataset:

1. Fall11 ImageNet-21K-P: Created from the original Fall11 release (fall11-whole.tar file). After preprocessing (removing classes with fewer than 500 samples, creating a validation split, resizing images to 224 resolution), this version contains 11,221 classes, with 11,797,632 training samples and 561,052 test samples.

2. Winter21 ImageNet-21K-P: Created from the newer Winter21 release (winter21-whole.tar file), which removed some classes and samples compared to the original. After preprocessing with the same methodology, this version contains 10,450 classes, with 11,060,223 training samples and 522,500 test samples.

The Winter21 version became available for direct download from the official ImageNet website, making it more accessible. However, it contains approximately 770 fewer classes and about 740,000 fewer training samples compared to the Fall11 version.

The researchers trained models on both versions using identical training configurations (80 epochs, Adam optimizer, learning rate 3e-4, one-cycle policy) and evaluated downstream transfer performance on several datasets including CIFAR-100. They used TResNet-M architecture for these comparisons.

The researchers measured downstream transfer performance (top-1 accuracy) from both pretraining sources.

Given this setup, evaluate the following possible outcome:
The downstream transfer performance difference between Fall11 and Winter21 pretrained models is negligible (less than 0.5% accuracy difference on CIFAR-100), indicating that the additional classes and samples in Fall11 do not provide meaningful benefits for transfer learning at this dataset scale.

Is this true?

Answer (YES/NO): YES